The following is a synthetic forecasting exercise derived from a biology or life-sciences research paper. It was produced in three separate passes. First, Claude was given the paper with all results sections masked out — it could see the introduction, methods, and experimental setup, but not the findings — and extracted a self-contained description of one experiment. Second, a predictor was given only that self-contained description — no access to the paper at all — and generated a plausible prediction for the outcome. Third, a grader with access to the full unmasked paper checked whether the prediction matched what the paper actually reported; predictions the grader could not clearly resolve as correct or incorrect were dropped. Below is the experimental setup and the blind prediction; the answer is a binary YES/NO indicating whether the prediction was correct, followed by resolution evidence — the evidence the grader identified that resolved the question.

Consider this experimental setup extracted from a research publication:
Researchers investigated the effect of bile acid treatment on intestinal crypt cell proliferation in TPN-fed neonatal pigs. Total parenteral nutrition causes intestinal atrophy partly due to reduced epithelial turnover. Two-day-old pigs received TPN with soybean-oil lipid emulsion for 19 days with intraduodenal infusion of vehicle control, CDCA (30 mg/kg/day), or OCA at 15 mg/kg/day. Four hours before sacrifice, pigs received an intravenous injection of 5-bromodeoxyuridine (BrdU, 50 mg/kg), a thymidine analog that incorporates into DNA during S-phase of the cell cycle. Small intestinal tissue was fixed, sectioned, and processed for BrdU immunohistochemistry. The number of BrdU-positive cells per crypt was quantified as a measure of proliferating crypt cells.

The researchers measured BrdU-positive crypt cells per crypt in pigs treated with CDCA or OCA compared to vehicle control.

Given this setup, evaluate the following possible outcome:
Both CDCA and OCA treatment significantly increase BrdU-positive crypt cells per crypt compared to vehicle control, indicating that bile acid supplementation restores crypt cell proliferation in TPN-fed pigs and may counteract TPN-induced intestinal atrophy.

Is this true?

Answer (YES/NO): YES